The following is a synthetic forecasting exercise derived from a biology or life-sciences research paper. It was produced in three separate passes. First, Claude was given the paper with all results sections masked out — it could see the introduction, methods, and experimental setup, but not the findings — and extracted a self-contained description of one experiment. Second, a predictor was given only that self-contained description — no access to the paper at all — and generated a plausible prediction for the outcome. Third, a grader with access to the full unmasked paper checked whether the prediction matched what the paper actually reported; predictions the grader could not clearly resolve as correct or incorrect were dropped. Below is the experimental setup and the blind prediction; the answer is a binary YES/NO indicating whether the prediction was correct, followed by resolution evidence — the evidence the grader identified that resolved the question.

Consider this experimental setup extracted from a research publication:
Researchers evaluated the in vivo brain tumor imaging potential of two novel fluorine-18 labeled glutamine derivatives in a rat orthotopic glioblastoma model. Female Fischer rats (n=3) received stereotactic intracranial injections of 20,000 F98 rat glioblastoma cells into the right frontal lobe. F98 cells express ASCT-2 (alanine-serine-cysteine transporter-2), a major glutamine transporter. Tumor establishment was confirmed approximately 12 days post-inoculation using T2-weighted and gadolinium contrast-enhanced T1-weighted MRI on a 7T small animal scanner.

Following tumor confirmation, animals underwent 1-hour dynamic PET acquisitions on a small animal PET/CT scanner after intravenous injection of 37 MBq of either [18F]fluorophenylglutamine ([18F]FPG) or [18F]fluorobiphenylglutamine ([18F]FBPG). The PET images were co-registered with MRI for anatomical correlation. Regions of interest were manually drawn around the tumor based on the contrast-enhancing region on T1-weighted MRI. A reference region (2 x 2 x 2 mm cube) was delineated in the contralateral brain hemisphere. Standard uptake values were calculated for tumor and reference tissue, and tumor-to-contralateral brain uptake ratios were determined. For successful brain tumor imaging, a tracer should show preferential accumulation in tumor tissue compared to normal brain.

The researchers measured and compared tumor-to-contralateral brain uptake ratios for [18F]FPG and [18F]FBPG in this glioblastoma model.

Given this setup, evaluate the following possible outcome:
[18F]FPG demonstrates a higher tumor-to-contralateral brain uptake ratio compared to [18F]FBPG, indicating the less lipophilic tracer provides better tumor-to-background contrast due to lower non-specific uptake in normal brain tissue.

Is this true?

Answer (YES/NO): NO